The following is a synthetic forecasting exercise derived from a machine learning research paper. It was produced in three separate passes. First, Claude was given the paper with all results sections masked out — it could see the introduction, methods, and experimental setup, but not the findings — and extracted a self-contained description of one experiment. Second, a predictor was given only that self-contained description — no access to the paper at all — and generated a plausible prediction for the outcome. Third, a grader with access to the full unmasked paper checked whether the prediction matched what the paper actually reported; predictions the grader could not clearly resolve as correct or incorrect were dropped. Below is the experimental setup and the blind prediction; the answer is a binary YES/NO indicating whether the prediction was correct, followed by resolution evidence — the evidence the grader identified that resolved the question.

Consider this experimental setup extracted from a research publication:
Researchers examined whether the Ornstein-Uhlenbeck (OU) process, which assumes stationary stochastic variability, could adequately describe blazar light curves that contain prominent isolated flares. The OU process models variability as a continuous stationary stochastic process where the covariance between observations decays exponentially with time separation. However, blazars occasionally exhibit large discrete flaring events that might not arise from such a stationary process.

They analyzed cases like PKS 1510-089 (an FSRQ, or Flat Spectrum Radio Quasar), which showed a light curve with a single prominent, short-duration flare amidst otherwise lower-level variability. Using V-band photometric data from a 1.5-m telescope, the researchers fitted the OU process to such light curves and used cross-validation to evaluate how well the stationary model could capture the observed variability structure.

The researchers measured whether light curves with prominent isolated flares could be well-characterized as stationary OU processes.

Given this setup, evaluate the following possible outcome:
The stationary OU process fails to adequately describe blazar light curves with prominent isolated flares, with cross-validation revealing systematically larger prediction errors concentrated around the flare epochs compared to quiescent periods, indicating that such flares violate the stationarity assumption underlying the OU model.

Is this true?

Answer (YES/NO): NO